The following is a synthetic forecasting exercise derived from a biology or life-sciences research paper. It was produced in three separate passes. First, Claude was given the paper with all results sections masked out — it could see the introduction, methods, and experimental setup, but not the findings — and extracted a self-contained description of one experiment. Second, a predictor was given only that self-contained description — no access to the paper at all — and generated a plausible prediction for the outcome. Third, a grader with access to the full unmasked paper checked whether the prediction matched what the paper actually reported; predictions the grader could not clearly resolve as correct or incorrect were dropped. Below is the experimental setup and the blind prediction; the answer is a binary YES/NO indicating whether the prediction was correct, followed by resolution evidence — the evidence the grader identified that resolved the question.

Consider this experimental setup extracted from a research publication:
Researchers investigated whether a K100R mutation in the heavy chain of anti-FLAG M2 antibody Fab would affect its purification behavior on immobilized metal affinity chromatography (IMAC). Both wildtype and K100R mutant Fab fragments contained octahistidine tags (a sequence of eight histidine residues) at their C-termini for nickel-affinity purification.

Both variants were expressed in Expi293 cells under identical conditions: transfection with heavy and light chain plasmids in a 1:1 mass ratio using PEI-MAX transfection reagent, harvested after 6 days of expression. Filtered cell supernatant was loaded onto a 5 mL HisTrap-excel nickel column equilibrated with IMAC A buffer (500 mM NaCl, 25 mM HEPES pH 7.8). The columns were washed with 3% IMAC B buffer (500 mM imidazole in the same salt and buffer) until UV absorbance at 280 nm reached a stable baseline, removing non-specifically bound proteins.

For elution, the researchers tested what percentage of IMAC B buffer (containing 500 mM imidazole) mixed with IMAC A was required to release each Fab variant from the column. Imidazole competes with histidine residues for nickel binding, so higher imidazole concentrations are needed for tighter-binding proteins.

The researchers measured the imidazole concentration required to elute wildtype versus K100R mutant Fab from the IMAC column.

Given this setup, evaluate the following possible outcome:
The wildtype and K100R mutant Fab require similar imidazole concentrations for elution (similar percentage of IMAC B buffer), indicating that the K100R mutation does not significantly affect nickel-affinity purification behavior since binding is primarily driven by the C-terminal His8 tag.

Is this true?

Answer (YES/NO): NO